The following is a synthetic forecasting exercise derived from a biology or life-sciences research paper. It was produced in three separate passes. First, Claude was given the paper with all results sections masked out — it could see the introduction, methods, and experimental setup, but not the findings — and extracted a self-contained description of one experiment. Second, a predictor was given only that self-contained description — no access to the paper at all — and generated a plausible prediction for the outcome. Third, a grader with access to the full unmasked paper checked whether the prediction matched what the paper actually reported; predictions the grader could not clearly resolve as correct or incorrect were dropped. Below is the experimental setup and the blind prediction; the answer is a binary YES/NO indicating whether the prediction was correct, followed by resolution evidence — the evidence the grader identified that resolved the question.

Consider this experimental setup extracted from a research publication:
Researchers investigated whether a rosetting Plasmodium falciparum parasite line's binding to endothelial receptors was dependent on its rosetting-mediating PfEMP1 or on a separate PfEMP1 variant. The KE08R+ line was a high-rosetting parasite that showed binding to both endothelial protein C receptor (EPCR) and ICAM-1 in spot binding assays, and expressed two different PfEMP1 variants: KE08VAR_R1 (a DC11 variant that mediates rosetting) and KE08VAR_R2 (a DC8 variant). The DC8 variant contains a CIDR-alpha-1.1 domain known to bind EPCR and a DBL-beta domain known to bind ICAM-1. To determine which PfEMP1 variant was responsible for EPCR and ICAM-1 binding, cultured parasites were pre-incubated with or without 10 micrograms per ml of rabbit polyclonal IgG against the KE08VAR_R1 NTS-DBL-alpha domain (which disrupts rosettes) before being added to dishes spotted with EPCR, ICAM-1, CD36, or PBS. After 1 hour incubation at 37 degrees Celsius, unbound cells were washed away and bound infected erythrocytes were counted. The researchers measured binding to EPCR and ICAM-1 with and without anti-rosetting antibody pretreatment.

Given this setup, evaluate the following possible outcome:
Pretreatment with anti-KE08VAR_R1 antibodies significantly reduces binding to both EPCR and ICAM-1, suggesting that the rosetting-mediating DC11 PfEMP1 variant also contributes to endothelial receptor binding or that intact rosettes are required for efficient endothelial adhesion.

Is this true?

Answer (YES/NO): NO